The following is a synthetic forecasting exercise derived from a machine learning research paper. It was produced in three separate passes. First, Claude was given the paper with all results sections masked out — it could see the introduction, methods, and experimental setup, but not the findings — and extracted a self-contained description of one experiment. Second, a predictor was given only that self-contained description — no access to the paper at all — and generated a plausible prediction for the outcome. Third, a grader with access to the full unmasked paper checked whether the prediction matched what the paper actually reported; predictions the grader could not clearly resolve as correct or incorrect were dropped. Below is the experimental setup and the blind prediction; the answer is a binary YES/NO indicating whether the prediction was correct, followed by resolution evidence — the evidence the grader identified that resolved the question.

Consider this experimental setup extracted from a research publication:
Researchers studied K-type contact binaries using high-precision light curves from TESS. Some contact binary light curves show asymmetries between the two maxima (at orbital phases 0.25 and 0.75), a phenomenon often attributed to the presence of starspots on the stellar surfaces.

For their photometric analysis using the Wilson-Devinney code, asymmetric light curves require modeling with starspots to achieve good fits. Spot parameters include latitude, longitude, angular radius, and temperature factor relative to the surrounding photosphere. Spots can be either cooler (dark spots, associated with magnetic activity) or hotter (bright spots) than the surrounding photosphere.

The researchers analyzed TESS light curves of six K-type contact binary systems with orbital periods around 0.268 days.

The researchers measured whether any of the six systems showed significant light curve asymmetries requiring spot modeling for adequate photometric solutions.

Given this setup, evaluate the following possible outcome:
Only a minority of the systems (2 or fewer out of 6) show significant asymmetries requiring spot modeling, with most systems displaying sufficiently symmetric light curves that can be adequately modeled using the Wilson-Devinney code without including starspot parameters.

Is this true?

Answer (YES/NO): NO